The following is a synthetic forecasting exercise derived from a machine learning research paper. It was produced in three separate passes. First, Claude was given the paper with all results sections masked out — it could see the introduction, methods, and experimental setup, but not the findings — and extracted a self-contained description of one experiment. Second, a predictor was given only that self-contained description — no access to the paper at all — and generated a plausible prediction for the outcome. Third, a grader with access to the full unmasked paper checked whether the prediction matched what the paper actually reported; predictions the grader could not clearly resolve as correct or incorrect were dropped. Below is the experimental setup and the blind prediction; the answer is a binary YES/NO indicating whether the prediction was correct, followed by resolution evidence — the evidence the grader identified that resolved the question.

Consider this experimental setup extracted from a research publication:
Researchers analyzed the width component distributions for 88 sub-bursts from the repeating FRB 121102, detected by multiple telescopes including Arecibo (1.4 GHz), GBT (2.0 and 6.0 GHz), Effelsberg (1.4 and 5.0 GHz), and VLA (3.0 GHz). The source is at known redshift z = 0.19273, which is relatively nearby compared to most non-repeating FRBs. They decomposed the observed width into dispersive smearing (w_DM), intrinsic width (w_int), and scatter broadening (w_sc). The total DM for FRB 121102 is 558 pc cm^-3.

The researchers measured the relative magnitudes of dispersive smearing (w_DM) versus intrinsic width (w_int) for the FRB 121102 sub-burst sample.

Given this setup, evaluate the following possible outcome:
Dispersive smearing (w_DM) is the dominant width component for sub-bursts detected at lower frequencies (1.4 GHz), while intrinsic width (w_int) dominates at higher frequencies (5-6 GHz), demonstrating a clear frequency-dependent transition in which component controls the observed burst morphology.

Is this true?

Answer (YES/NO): NO